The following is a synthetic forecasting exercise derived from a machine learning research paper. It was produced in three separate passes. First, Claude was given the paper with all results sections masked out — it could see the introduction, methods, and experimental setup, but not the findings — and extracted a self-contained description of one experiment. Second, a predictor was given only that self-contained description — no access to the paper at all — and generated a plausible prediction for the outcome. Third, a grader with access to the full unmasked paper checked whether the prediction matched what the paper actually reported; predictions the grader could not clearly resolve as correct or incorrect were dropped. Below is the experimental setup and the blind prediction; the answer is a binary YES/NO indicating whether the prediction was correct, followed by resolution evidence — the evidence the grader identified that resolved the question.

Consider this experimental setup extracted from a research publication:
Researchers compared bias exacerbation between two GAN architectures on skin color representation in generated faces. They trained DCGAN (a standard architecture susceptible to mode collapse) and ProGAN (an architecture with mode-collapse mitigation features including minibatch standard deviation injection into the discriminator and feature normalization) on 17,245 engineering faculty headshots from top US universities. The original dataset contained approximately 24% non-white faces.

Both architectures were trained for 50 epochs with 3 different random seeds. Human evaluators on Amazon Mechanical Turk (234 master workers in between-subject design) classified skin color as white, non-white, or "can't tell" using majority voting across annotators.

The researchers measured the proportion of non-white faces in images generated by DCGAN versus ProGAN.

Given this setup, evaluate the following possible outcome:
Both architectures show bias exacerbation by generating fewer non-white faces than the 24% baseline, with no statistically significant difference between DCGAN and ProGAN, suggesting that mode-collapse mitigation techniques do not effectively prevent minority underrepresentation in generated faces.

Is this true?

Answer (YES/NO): NO